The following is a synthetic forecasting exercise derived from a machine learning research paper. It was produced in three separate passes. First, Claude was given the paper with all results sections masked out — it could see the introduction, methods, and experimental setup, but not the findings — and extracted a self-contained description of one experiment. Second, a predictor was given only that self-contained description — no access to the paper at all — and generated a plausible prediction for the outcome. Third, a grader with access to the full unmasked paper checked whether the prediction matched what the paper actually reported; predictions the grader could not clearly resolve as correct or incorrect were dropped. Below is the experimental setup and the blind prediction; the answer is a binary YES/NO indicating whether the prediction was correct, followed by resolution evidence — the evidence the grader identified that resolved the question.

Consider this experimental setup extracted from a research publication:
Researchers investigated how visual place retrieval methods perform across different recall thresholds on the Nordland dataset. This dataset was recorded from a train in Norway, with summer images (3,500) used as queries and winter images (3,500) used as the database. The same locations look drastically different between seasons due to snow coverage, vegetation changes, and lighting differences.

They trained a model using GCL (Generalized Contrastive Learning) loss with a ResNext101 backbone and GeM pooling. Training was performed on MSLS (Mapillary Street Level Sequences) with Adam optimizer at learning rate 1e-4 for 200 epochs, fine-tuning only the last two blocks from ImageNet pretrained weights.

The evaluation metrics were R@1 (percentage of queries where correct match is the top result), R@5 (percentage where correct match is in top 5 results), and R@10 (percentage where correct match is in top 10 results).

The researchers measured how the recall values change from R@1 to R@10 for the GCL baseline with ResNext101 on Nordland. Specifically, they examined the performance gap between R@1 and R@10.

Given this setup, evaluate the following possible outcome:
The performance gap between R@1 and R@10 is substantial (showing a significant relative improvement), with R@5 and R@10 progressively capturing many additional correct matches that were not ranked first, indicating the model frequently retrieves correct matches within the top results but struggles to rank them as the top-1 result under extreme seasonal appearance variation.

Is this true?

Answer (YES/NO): YES